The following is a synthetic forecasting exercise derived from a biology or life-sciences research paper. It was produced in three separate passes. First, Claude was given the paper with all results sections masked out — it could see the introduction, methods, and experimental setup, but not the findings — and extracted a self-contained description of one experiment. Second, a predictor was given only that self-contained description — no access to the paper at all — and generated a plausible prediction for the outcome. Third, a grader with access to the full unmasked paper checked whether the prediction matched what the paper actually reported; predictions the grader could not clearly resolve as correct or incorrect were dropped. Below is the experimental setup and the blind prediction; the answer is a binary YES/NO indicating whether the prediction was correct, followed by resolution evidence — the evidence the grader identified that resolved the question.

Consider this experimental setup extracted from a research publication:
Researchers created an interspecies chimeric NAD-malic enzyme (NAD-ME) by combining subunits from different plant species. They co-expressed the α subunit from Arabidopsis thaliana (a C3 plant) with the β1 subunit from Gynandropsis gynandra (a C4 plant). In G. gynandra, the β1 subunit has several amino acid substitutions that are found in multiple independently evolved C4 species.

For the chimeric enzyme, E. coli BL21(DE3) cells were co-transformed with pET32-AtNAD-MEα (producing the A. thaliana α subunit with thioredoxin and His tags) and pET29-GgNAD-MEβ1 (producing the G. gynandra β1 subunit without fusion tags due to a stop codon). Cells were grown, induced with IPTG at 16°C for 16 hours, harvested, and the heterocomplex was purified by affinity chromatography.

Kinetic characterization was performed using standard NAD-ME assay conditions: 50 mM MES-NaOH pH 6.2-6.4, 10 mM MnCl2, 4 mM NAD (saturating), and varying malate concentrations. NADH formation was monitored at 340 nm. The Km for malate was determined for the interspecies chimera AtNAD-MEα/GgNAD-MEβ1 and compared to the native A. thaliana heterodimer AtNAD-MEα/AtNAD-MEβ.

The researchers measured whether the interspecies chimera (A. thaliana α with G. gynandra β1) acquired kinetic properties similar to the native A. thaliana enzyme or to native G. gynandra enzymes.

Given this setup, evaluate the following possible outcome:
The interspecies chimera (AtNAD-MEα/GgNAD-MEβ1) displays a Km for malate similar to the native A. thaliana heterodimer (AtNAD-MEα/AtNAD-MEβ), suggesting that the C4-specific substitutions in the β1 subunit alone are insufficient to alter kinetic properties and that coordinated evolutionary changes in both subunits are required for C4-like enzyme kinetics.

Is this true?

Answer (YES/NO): NO